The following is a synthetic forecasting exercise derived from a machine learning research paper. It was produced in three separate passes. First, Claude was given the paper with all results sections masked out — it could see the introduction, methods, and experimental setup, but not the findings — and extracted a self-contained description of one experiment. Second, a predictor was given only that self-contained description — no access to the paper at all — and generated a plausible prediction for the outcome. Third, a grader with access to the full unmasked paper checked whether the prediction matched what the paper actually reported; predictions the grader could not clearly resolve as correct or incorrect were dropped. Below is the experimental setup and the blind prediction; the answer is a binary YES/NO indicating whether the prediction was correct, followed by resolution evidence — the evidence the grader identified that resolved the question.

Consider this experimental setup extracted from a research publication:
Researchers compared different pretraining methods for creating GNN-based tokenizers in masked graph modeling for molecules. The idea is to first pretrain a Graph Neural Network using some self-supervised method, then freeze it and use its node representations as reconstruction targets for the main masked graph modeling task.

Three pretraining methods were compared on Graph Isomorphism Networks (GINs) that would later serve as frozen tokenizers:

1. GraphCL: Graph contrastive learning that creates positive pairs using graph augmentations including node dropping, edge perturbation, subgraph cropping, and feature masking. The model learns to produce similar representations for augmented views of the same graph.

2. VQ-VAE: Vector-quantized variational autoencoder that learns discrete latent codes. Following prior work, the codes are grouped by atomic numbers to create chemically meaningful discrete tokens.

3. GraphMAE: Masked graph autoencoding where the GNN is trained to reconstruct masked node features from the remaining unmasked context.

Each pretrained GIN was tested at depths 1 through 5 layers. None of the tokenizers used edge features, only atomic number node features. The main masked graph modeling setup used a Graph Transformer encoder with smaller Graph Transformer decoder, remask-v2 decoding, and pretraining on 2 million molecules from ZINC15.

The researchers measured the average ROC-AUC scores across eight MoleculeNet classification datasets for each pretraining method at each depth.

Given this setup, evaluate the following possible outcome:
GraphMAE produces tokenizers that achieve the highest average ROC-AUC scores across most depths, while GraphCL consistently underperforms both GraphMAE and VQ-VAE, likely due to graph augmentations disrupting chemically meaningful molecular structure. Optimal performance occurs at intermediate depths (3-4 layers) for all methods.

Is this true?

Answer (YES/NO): NO